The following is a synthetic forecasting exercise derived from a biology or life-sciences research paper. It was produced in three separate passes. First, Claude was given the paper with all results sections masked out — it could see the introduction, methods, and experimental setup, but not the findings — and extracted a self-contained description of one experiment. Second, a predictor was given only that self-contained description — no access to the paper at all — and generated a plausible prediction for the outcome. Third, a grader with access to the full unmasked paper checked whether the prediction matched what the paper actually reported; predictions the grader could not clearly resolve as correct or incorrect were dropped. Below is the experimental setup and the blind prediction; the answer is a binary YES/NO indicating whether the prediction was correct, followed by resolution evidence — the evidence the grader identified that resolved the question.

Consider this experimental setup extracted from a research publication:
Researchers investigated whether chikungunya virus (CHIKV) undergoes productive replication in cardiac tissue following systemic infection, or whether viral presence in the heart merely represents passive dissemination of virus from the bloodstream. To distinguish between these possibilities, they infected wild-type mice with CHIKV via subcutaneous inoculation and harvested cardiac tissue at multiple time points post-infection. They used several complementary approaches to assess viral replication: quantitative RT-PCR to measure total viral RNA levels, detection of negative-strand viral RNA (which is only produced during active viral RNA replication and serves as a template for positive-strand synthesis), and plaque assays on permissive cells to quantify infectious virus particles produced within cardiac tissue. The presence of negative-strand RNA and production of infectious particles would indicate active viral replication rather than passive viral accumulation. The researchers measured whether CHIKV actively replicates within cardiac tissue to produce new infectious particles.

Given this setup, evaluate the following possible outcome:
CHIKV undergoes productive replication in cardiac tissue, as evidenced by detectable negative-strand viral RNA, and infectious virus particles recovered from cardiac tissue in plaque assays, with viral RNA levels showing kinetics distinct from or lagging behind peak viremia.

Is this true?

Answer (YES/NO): YES